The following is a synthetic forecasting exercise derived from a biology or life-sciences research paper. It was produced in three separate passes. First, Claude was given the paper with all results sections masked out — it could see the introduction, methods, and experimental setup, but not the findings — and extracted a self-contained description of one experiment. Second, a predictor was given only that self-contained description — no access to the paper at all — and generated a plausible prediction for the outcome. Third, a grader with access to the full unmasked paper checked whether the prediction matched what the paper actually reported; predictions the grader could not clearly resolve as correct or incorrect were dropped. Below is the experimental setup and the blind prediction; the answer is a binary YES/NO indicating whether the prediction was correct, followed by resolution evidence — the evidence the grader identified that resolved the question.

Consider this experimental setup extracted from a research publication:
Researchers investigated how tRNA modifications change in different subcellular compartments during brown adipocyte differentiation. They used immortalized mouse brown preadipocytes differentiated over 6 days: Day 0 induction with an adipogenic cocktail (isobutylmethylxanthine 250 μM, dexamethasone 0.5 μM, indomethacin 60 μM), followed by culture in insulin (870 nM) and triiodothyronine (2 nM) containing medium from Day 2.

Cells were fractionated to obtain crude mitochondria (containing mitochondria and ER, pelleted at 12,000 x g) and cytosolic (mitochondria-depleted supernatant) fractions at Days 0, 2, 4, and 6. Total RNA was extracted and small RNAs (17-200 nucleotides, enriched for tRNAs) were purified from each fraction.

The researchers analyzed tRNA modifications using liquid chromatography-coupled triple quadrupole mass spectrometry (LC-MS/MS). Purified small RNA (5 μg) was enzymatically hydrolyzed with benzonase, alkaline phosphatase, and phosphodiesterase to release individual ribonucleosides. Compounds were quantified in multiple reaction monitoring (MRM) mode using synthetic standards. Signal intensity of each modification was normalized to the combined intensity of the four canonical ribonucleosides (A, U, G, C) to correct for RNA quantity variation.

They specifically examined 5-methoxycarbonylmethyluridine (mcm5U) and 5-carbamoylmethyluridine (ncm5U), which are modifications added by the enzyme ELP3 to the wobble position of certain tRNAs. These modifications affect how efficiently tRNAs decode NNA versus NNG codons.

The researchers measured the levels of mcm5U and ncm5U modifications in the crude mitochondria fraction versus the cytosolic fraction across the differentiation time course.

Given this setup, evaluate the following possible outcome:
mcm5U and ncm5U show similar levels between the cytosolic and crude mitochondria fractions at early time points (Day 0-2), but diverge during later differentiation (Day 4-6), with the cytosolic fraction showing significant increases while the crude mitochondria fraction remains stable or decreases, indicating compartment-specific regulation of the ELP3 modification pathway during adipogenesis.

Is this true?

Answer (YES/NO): NO